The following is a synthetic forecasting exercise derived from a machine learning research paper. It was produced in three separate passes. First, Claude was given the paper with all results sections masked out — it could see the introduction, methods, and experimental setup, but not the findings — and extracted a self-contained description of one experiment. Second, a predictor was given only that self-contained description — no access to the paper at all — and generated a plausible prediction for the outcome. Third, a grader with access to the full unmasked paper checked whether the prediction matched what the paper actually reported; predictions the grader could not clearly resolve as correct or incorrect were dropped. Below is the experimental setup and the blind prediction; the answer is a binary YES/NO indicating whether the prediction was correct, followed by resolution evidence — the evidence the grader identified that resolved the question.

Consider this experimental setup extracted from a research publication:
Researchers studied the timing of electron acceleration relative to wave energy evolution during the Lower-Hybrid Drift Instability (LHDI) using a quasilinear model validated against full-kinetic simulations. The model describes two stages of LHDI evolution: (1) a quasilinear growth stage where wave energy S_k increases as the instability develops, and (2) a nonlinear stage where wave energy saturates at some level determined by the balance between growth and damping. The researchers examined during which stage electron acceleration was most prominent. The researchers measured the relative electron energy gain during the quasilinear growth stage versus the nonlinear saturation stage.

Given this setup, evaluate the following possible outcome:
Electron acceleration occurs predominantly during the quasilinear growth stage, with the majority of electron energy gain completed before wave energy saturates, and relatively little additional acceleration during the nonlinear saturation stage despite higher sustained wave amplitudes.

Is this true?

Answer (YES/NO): YES